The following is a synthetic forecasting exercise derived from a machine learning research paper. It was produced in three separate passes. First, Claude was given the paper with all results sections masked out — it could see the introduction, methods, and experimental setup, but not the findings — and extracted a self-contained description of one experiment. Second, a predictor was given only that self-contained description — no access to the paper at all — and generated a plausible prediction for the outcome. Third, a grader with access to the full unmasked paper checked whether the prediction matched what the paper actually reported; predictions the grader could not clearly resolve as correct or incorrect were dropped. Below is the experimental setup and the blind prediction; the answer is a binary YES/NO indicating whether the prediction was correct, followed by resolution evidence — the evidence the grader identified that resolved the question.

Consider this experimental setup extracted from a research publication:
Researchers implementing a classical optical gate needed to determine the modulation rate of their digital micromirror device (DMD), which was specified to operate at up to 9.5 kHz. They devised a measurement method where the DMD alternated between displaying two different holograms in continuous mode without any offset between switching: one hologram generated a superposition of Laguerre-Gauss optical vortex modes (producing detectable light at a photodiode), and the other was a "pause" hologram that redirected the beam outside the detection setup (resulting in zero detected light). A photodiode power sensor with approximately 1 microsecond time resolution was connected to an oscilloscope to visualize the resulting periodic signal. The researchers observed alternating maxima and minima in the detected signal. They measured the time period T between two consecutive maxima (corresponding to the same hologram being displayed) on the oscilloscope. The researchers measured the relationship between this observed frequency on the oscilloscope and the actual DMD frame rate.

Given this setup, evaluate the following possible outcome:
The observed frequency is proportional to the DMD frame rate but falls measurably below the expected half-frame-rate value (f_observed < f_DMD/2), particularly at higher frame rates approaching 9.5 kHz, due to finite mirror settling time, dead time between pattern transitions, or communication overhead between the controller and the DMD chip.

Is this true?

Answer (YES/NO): NO